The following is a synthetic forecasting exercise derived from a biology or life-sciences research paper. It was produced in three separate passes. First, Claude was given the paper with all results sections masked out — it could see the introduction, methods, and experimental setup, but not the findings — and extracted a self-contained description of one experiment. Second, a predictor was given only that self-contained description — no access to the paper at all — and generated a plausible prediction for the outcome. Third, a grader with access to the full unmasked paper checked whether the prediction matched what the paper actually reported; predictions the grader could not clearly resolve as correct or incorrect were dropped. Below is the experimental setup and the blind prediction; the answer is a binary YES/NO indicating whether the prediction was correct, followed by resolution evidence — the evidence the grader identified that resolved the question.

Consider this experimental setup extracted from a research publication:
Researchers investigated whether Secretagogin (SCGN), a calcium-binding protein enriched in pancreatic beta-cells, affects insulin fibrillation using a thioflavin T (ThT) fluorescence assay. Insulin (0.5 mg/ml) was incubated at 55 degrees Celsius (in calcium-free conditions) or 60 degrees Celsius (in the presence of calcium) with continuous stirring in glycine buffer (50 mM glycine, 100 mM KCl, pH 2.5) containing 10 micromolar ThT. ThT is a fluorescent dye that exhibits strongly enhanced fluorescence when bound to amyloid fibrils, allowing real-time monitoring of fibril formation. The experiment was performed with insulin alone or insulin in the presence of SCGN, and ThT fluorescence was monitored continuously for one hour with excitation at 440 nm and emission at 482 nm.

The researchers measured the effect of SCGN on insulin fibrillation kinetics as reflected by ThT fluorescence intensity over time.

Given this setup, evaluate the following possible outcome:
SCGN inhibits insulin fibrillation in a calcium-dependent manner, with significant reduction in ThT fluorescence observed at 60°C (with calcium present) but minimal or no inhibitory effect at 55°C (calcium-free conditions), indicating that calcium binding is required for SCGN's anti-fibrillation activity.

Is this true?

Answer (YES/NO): NO